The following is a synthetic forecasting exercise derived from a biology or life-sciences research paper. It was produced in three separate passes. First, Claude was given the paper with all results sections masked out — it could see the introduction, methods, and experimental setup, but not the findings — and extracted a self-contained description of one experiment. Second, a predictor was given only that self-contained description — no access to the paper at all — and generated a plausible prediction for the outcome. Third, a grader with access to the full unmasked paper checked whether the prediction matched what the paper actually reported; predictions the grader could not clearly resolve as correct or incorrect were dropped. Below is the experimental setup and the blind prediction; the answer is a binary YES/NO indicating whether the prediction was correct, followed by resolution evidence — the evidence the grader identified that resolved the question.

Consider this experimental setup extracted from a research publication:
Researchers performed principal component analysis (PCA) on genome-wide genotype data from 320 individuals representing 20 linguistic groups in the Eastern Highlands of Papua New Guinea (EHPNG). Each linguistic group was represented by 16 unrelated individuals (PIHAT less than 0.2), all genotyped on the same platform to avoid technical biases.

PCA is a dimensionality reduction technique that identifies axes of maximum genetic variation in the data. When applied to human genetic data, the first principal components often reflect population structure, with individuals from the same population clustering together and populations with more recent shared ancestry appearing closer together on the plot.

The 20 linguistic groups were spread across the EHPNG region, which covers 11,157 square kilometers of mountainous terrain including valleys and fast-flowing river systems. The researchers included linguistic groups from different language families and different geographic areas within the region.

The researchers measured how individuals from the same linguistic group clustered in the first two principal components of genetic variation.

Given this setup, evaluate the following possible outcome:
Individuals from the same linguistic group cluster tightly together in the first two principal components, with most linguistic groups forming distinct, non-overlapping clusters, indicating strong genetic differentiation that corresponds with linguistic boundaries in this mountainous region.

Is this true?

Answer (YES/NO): NO